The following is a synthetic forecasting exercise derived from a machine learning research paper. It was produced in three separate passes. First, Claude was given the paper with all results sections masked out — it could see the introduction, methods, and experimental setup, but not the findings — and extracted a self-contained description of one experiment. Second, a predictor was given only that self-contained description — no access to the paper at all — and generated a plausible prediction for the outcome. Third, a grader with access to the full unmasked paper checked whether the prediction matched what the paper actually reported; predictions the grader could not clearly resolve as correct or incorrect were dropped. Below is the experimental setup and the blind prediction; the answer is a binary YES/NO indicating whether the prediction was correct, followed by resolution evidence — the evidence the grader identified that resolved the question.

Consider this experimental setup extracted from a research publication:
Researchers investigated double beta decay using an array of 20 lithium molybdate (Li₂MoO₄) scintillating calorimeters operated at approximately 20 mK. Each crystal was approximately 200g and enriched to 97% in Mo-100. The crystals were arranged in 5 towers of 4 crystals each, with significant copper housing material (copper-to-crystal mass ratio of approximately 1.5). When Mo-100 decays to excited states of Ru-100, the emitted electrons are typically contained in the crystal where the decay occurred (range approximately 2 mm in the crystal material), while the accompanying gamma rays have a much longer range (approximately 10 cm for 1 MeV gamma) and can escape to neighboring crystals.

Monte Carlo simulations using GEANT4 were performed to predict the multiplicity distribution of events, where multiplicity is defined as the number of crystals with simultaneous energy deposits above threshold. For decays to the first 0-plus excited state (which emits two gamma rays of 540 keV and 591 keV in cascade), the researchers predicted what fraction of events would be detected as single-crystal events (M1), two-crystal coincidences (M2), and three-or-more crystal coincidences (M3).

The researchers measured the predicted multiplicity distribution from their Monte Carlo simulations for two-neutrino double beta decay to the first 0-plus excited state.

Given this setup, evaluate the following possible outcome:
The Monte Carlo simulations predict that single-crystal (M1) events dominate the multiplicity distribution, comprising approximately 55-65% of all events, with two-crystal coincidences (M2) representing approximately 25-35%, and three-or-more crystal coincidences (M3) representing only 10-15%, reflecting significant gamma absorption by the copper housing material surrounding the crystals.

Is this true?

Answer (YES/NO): NO